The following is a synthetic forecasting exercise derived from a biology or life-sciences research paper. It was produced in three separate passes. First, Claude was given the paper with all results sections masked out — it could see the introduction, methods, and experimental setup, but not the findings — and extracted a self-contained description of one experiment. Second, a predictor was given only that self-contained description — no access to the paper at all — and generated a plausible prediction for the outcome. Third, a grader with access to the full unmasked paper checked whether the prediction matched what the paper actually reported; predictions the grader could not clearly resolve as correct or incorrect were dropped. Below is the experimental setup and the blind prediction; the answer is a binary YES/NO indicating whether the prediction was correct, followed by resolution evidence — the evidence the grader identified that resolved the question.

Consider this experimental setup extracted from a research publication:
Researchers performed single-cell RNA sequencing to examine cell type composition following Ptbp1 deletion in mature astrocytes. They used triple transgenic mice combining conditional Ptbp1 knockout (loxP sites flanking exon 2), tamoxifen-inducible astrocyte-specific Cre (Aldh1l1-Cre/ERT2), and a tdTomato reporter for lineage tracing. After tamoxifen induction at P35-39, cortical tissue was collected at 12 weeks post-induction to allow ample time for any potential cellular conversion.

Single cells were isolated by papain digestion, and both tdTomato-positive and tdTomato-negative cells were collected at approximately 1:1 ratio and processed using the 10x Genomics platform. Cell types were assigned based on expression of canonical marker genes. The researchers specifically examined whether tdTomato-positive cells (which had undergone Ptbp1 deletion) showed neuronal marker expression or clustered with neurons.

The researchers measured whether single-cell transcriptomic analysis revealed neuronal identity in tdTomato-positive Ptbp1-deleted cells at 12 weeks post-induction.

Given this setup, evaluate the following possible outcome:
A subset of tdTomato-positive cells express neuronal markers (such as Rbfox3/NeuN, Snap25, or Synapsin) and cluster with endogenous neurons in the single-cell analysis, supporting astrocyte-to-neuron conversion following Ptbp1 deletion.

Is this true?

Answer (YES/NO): NO